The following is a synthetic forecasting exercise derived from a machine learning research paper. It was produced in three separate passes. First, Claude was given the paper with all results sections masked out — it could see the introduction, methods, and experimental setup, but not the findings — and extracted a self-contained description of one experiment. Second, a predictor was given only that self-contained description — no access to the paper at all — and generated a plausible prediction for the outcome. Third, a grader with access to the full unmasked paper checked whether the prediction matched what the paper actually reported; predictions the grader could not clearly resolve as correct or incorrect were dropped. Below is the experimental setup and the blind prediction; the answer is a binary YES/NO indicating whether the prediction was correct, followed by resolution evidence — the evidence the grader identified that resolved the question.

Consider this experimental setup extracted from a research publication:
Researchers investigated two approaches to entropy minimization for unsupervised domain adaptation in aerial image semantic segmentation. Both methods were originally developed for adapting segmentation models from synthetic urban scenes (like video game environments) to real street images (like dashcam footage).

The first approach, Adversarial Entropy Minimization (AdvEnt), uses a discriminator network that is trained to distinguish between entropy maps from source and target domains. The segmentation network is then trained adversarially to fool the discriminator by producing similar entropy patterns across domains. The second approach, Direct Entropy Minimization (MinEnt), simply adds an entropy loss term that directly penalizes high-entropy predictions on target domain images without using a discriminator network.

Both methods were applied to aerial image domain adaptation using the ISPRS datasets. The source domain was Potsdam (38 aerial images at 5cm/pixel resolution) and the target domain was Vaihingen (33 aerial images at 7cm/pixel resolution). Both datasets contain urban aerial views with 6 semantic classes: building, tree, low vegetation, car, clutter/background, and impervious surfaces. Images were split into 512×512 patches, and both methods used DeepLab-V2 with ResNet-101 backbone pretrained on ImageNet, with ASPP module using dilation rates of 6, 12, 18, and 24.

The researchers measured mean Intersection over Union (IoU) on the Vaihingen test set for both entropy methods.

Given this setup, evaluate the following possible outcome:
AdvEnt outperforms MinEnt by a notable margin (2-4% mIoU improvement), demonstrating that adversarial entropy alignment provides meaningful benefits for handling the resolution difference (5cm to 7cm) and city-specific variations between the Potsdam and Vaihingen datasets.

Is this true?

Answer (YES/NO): NO